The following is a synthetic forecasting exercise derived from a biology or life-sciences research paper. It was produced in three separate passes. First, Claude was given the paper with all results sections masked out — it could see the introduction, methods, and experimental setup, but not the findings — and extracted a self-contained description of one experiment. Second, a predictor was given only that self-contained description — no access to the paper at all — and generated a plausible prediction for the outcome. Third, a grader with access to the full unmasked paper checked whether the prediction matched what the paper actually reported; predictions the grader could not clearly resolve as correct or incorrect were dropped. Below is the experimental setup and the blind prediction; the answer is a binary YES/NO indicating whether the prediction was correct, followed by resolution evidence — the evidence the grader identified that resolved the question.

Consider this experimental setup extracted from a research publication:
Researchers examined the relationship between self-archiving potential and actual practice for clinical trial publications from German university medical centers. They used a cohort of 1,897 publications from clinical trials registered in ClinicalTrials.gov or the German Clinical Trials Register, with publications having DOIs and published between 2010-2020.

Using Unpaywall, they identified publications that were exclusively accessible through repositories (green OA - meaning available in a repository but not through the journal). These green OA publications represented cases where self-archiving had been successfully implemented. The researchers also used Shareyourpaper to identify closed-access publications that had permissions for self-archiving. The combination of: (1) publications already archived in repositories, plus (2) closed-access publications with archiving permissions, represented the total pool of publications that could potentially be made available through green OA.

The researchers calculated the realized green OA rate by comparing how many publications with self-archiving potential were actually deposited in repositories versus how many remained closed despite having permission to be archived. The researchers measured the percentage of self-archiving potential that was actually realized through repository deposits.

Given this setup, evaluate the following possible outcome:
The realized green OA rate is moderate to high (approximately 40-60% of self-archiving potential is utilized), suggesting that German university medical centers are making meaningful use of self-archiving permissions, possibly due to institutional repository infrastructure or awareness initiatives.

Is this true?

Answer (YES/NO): NO